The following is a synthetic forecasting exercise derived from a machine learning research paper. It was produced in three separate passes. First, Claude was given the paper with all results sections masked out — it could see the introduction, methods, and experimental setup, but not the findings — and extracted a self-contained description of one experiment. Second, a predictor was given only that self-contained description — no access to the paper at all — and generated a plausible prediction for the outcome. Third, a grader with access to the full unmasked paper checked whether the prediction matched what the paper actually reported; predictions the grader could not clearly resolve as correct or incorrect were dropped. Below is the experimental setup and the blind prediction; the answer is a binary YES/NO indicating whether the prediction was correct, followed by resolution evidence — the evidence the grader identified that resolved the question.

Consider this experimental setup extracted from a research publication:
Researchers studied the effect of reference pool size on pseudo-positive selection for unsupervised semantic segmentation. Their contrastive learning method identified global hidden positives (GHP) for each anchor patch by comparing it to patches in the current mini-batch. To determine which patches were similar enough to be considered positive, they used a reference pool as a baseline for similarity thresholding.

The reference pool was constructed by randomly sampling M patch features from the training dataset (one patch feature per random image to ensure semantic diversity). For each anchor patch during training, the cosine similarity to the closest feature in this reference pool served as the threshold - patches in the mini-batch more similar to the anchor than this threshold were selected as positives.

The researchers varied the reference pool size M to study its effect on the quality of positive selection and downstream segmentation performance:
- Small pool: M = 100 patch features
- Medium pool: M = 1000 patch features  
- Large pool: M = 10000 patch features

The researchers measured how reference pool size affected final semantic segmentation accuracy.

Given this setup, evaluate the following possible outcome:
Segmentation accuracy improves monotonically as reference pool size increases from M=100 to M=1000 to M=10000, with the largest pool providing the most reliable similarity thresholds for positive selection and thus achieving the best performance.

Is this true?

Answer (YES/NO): NO